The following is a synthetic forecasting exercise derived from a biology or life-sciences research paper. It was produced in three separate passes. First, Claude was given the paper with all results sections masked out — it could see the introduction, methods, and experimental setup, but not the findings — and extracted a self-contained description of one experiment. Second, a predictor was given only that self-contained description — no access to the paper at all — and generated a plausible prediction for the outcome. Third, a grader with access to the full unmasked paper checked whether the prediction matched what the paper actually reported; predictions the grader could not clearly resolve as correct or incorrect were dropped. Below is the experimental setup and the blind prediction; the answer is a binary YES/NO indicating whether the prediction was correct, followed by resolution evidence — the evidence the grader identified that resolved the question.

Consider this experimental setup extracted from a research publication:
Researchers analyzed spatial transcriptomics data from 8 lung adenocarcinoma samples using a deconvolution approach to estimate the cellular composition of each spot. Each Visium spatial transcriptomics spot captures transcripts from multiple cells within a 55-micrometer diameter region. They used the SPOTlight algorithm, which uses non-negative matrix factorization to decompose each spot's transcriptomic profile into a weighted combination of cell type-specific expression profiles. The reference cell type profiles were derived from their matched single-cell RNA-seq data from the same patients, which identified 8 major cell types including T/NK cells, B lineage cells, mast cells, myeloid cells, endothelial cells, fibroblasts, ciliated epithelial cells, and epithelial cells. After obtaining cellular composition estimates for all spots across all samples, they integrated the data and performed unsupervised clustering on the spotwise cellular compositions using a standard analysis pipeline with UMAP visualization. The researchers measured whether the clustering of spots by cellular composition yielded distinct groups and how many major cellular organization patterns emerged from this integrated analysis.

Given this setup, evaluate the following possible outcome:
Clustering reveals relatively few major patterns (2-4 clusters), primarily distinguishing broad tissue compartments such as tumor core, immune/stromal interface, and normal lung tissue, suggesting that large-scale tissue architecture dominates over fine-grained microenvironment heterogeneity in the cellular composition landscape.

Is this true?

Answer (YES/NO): NO